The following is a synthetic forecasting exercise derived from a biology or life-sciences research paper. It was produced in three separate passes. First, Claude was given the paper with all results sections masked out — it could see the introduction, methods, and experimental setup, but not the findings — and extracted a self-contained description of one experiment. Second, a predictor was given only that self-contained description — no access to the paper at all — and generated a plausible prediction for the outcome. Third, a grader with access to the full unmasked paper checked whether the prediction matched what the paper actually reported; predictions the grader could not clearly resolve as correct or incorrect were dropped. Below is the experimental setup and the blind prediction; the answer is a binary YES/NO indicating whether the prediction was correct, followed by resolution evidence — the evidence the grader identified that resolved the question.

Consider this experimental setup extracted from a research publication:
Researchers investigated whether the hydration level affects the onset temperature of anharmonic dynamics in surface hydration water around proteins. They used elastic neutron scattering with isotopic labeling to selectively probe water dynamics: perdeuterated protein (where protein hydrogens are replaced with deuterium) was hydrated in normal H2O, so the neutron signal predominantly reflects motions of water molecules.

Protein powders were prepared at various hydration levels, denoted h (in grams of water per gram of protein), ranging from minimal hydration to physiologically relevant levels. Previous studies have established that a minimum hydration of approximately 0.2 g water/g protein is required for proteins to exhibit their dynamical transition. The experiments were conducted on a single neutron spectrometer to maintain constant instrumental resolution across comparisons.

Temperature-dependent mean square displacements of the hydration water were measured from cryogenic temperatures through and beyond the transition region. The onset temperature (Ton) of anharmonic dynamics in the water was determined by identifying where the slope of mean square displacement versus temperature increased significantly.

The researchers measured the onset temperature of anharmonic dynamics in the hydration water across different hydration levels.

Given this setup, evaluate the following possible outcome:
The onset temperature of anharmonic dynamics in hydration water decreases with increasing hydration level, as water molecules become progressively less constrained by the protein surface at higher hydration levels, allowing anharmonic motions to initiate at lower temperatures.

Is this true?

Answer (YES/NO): NO